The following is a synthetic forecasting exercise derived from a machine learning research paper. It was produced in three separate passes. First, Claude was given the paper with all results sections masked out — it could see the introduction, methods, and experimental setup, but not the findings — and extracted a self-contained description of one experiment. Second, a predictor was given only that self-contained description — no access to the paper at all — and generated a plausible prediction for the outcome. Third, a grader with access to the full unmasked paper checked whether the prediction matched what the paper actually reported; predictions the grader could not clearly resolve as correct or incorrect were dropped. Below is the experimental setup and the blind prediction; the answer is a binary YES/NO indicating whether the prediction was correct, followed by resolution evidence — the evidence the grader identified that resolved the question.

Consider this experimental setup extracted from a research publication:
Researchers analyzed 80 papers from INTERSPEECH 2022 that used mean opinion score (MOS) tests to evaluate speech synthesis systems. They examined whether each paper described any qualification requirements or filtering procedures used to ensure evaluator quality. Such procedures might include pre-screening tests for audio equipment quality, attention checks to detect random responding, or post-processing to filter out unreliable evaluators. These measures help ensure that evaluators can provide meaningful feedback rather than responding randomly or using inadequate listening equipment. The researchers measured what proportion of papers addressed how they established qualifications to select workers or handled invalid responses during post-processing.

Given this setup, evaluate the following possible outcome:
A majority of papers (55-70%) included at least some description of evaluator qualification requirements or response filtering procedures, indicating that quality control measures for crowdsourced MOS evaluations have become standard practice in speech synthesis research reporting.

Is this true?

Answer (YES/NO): NO